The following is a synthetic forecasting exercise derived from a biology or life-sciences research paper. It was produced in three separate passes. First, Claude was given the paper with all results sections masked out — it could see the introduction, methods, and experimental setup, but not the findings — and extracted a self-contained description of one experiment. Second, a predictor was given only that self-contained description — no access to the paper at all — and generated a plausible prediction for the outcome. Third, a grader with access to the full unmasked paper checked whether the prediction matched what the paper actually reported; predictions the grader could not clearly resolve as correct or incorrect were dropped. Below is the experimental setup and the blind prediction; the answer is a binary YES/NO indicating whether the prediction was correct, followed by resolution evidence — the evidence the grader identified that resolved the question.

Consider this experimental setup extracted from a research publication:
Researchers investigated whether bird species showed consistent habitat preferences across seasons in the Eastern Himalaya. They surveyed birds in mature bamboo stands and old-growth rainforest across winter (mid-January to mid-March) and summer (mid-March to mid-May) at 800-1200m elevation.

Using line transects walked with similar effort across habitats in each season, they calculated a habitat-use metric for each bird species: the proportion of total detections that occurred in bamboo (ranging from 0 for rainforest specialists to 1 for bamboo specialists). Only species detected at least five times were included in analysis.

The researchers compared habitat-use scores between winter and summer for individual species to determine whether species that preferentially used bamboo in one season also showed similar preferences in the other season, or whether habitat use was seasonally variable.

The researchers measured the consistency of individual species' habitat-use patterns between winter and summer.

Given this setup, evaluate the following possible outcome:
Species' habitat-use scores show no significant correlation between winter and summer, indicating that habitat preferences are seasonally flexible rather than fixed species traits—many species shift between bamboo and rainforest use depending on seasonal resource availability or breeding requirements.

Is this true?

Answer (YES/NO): NO